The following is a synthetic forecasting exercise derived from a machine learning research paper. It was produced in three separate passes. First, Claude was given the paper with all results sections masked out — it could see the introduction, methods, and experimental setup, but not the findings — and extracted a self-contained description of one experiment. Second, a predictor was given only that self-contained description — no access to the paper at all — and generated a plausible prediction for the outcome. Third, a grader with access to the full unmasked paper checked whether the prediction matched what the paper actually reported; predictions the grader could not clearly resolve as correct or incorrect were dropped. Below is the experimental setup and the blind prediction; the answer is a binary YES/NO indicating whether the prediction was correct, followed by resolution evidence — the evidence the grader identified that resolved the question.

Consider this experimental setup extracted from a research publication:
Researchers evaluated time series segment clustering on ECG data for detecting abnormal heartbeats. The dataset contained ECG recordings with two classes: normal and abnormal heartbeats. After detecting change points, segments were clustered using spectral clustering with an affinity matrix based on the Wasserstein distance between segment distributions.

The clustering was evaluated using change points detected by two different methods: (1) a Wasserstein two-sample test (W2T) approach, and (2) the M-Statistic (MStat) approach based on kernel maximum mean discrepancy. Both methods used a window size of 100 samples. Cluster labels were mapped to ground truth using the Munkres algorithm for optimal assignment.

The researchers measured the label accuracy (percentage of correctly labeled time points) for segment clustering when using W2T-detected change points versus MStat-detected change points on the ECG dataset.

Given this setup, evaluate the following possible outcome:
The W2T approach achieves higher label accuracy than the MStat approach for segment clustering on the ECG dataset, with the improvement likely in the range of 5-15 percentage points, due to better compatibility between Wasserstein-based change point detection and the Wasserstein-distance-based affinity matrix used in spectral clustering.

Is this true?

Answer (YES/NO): NO